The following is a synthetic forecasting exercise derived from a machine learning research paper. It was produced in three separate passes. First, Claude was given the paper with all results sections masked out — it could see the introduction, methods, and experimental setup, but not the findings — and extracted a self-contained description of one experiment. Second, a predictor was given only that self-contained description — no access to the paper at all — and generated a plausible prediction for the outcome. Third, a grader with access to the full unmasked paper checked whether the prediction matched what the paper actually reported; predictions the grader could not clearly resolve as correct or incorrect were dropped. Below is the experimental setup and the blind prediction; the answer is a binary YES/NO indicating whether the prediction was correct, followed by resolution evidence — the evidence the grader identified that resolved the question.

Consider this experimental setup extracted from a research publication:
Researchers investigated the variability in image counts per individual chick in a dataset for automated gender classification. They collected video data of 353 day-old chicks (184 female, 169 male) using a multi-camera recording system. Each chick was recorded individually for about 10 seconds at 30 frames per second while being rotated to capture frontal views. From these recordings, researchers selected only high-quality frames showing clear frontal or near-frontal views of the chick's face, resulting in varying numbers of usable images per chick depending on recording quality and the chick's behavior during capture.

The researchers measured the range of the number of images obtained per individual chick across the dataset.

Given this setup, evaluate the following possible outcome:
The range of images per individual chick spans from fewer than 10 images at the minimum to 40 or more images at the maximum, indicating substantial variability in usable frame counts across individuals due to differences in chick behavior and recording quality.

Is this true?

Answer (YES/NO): YES